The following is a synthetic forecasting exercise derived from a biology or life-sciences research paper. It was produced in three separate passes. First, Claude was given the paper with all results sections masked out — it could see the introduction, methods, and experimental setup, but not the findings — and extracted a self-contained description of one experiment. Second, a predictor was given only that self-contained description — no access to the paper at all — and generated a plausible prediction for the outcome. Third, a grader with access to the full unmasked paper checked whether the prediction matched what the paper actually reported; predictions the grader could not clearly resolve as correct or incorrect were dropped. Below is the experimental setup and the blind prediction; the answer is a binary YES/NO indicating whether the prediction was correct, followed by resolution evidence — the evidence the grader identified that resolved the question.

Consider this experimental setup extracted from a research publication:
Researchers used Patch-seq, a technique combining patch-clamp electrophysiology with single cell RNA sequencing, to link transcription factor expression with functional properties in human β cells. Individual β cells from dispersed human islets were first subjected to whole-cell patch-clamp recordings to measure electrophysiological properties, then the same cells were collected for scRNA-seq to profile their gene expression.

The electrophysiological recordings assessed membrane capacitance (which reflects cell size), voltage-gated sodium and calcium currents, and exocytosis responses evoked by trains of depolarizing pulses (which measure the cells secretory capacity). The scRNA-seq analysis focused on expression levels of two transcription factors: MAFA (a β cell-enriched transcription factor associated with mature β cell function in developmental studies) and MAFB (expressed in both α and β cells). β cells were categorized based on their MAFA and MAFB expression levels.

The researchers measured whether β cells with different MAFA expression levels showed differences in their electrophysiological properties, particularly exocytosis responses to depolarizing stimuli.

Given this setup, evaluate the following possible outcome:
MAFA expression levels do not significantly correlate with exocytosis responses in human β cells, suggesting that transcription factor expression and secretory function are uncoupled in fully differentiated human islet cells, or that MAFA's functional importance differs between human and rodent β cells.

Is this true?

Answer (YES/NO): NO